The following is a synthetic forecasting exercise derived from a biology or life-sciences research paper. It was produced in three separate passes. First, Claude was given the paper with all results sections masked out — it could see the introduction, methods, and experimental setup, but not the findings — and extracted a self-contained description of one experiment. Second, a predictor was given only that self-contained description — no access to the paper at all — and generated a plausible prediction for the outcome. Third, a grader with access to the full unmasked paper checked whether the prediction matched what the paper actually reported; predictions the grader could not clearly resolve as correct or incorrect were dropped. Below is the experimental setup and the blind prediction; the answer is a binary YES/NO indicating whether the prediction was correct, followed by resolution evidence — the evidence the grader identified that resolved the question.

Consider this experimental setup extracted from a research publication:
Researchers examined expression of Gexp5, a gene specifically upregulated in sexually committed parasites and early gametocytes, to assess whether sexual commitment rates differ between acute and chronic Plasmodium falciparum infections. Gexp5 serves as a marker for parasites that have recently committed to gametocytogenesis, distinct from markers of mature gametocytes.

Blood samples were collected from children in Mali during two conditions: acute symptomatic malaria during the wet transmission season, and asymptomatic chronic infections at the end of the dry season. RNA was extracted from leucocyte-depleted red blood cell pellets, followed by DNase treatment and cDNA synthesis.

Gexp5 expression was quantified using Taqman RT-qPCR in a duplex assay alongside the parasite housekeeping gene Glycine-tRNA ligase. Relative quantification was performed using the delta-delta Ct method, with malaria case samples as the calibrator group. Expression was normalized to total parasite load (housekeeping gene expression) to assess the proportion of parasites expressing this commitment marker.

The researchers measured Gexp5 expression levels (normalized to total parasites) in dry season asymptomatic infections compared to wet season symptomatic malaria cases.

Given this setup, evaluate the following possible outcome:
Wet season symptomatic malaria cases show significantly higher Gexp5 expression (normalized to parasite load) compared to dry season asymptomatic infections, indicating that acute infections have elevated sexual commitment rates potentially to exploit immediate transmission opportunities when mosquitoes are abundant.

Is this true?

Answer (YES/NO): NO